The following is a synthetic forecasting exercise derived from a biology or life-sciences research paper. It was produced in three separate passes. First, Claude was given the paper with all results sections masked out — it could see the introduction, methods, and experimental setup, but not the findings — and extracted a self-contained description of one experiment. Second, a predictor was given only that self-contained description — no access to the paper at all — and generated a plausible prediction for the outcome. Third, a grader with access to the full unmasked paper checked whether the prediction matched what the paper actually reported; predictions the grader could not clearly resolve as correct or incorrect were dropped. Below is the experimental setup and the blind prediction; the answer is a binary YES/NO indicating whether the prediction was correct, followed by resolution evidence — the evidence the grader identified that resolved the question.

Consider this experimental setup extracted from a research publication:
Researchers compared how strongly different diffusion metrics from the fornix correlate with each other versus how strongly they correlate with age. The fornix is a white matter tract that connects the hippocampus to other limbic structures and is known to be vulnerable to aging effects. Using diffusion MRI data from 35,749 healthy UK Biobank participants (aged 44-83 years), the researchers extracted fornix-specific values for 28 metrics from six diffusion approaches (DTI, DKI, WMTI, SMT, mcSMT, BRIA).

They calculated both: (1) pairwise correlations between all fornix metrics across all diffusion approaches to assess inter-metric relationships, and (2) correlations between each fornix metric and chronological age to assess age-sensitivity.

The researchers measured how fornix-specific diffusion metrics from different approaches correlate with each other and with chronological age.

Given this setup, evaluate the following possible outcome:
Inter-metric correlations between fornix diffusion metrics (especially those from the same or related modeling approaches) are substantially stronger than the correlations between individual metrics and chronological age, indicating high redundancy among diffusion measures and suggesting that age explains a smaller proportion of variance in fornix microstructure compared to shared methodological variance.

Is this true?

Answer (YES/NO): YES